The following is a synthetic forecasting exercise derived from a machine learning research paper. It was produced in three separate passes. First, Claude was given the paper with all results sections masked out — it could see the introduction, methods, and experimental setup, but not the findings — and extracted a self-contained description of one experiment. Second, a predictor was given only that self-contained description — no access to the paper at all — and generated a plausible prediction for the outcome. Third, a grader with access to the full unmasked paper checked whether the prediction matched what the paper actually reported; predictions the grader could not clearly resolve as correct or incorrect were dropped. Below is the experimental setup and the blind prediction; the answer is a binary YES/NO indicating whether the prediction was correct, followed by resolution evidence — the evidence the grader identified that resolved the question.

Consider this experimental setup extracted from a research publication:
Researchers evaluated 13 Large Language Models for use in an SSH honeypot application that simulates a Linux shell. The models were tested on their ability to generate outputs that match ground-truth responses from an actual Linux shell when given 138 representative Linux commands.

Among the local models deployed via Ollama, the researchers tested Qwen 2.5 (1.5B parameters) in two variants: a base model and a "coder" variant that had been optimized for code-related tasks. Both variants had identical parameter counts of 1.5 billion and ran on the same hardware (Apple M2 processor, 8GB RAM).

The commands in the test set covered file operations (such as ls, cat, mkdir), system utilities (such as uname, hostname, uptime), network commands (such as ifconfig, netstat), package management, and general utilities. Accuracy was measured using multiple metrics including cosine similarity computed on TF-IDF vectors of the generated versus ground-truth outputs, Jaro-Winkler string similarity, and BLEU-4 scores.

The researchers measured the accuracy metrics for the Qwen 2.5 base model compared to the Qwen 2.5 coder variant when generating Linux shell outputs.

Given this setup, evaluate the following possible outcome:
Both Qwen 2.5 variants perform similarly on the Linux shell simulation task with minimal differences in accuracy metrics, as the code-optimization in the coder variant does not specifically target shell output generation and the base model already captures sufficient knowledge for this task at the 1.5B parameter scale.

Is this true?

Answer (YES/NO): YES